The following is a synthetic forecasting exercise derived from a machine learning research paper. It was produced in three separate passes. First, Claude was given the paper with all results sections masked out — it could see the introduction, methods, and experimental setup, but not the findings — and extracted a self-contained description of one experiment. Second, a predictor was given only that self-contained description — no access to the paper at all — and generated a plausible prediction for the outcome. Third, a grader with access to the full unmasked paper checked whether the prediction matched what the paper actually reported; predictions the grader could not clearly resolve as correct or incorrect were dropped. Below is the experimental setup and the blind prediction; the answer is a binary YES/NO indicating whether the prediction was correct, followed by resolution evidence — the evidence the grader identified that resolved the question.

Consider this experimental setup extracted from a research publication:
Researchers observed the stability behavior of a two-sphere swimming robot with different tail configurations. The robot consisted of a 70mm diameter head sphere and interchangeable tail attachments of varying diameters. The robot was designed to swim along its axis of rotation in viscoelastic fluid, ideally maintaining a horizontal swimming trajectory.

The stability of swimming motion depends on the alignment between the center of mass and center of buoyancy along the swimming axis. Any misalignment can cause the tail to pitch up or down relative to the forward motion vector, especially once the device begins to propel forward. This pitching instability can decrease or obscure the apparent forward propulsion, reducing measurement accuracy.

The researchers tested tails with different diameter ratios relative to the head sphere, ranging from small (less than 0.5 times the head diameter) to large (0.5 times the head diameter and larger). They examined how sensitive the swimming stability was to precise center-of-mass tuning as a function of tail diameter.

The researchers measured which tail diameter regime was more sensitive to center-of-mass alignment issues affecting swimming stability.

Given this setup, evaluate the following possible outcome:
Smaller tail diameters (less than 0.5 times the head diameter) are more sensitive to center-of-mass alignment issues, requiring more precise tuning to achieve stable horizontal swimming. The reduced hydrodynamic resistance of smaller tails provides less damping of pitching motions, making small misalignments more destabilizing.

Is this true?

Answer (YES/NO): NO